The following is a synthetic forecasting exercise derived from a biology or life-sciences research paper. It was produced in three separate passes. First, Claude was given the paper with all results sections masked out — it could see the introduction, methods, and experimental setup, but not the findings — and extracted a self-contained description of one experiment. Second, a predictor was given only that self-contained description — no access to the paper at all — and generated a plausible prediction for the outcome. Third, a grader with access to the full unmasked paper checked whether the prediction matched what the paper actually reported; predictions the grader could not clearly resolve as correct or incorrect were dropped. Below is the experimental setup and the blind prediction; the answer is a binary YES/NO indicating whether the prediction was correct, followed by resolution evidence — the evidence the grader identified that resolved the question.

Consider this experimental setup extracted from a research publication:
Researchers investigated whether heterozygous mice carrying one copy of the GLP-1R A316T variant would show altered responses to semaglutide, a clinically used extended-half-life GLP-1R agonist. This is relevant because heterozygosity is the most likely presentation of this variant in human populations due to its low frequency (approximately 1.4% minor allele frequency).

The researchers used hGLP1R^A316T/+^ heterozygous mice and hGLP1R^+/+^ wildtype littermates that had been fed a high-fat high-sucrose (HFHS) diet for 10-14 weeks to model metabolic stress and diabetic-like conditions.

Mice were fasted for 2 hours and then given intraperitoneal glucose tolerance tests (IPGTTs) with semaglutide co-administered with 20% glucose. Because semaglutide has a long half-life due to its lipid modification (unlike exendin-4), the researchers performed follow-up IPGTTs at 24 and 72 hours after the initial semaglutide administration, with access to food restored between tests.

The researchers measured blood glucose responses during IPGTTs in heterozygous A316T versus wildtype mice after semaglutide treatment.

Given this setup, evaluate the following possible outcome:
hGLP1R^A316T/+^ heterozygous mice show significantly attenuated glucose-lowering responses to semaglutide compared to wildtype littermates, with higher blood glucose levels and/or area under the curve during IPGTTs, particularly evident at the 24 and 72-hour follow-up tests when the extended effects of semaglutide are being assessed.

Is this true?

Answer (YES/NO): YES